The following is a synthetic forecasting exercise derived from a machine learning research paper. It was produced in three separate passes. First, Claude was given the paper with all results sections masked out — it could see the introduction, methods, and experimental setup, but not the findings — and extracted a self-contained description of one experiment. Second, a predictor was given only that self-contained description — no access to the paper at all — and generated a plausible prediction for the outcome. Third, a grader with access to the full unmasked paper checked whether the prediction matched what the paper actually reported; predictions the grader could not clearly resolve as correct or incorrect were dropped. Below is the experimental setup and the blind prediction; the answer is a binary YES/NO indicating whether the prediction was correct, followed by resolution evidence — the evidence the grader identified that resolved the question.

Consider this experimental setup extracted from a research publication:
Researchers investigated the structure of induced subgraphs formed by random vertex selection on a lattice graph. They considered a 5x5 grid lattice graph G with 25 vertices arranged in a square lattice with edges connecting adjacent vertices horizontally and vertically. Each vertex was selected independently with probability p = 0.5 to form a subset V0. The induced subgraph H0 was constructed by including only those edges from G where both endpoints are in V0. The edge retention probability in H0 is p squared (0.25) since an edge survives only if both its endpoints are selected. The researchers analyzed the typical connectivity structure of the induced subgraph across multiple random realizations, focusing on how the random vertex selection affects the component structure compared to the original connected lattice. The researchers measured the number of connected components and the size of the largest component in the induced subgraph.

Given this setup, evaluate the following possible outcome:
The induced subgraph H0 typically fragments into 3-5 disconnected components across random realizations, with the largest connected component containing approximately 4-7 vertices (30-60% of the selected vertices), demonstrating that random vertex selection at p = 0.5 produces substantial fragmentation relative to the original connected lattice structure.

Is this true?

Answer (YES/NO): NO